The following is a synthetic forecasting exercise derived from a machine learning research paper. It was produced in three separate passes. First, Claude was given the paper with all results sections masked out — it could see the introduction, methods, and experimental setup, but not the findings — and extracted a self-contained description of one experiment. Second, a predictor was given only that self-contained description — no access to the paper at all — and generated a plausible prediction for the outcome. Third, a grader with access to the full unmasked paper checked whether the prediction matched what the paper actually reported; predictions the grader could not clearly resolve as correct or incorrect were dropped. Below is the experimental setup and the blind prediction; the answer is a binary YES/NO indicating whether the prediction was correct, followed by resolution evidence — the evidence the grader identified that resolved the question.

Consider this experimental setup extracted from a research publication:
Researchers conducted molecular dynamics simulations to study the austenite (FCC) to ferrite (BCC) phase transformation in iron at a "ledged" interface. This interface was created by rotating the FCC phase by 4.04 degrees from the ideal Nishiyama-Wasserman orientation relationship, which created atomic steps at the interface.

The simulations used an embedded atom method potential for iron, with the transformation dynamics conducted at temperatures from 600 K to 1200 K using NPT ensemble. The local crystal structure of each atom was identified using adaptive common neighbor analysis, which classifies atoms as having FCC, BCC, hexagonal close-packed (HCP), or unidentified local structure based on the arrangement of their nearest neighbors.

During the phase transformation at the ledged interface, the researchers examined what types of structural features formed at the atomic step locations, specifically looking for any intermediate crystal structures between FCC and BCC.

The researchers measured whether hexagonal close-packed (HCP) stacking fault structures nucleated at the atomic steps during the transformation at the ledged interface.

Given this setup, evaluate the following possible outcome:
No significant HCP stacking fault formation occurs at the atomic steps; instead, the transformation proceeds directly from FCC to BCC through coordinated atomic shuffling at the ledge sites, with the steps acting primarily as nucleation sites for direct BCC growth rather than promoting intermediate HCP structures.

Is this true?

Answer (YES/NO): NO